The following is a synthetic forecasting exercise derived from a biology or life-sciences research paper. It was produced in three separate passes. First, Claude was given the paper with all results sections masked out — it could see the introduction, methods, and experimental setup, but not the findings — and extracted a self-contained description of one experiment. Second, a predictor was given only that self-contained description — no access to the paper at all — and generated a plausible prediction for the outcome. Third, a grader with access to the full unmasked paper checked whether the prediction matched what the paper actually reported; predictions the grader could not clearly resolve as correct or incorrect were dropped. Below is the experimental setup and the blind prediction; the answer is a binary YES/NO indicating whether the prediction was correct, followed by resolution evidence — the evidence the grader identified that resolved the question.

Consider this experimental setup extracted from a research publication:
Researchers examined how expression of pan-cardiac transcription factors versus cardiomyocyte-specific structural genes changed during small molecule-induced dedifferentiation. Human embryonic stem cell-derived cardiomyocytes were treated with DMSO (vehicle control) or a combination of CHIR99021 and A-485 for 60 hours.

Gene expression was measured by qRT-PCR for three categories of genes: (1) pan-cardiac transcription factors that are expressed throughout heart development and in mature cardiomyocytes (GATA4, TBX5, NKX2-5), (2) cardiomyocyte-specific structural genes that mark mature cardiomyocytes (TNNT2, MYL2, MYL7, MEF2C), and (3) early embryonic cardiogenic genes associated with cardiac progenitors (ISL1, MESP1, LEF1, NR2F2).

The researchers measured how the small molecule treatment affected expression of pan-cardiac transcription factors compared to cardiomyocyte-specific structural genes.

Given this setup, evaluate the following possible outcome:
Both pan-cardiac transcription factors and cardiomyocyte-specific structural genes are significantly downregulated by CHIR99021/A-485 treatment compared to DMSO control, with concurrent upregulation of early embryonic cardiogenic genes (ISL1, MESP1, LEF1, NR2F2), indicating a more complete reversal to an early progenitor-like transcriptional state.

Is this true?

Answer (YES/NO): NO